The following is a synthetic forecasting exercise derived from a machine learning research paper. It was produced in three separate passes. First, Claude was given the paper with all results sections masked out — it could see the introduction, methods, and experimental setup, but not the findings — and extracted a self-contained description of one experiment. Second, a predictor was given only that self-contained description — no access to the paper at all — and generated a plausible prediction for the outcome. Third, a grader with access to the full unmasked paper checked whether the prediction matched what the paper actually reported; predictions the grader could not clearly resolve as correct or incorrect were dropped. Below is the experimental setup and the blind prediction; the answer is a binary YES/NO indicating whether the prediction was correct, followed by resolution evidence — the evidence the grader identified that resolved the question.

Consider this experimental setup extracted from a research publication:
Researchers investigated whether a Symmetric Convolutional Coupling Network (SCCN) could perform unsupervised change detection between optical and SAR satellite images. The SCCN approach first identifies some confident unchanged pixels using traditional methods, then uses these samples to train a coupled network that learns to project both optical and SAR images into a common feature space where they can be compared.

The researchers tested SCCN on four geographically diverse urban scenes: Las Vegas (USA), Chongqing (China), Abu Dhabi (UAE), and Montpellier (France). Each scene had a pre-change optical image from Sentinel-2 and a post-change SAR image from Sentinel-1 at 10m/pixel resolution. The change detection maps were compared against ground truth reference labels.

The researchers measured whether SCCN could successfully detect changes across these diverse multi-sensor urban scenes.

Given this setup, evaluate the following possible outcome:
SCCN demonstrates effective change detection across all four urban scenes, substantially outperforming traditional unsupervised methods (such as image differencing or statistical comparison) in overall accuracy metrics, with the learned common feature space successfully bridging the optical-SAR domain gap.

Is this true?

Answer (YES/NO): NO